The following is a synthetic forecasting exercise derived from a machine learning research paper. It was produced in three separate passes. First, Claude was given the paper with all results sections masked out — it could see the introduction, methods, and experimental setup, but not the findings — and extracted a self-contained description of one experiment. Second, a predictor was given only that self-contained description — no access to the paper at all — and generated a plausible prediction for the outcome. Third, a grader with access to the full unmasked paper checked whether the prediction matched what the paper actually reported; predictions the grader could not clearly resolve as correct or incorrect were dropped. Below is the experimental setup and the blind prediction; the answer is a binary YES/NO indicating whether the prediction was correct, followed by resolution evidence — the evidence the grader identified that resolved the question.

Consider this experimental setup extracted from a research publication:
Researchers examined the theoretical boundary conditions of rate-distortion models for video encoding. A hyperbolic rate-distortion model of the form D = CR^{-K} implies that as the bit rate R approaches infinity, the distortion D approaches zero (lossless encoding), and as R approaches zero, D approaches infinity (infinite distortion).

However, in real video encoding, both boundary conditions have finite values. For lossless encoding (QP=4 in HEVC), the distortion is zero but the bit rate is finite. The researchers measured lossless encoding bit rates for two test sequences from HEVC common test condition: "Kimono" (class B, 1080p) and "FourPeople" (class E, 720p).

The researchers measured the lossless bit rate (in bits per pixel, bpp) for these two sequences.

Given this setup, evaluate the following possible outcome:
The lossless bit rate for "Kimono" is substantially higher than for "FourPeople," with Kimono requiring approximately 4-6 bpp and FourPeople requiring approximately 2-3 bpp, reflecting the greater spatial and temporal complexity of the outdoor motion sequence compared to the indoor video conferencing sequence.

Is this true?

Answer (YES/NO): NO